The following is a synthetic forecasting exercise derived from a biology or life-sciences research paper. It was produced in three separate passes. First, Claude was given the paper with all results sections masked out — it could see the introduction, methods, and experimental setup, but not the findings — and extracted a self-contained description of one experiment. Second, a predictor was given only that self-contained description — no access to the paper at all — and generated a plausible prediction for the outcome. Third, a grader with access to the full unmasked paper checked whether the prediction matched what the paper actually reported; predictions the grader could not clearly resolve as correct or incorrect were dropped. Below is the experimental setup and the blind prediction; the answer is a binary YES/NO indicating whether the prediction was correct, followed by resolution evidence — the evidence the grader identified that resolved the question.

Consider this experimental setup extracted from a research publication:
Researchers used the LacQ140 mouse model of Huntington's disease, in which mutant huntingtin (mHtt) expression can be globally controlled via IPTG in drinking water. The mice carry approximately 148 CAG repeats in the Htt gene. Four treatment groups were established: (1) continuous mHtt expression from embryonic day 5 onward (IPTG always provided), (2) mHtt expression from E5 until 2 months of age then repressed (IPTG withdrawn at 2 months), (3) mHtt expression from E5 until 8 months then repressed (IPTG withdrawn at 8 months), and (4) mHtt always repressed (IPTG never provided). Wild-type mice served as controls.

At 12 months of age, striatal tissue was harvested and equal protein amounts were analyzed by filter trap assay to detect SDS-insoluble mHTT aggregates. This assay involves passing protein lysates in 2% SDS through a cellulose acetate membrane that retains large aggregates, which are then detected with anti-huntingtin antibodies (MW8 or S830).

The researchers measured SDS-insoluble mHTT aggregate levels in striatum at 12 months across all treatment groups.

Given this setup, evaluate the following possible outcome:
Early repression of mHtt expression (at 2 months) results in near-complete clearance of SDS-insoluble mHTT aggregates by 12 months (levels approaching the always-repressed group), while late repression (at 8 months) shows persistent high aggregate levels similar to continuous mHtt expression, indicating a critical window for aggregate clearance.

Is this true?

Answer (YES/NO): NO